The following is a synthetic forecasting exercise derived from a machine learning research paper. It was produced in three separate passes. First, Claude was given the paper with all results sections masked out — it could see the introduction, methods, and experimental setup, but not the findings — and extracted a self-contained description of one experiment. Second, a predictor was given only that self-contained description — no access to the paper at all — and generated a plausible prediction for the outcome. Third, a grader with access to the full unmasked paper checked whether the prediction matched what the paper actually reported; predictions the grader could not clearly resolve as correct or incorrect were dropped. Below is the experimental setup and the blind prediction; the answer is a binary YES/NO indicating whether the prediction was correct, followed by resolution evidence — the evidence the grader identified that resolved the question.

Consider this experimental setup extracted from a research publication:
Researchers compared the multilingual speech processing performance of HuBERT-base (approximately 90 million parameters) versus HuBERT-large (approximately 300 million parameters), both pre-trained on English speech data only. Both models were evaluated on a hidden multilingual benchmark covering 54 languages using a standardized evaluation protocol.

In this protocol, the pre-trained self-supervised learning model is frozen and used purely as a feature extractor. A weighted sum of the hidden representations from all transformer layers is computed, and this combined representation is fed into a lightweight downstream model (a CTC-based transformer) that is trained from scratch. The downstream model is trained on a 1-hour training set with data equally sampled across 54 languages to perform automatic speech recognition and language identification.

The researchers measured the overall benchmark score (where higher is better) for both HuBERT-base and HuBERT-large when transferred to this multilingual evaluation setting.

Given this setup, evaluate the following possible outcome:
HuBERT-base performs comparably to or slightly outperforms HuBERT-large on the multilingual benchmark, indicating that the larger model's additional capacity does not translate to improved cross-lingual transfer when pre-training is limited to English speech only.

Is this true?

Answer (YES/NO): YES